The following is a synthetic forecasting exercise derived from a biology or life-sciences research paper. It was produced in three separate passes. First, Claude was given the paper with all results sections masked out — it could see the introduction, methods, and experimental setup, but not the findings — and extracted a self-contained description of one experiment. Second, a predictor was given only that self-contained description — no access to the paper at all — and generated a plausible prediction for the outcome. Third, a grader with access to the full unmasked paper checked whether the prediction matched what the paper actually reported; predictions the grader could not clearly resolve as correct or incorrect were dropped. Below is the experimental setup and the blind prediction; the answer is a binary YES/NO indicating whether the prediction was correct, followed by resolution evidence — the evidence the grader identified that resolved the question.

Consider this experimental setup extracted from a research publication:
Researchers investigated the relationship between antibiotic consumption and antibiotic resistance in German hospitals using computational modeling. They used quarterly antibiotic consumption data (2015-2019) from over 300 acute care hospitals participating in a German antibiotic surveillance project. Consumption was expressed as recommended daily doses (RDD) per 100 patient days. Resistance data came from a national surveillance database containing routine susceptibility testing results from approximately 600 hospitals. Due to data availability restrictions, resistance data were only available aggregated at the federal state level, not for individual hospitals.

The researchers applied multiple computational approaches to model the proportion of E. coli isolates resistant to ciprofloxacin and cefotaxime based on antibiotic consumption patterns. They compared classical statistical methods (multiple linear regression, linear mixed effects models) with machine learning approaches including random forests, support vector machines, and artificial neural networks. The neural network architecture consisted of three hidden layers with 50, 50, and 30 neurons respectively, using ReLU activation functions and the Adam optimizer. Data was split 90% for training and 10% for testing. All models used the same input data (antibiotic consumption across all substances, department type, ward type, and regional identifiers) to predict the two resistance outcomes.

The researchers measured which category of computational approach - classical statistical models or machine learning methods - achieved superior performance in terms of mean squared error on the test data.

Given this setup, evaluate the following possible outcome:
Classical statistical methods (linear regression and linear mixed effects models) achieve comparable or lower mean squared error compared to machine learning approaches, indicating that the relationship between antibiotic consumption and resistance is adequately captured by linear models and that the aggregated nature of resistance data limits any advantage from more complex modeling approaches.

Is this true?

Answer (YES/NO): YES